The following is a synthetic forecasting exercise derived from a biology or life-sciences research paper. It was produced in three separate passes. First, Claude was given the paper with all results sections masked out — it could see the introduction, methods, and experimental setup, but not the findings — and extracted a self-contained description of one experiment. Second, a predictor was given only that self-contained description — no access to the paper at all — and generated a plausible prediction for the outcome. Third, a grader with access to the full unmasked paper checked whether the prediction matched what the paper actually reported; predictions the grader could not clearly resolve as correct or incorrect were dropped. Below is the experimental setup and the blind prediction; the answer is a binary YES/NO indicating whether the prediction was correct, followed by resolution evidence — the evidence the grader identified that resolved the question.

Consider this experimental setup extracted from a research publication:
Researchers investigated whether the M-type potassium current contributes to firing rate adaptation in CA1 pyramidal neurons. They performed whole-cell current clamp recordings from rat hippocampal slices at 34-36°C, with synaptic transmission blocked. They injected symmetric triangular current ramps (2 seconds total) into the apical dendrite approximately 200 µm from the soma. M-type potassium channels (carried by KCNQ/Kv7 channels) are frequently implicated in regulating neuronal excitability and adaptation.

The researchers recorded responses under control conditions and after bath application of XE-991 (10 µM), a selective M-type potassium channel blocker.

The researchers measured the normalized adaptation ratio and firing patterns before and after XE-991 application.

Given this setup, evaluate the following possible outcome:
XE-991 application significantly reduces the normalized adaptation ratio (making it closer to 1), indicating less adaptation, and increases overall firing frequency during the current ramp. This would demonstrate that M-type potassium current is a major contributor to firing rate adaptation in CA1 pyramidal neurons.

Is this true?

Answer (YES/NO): NO